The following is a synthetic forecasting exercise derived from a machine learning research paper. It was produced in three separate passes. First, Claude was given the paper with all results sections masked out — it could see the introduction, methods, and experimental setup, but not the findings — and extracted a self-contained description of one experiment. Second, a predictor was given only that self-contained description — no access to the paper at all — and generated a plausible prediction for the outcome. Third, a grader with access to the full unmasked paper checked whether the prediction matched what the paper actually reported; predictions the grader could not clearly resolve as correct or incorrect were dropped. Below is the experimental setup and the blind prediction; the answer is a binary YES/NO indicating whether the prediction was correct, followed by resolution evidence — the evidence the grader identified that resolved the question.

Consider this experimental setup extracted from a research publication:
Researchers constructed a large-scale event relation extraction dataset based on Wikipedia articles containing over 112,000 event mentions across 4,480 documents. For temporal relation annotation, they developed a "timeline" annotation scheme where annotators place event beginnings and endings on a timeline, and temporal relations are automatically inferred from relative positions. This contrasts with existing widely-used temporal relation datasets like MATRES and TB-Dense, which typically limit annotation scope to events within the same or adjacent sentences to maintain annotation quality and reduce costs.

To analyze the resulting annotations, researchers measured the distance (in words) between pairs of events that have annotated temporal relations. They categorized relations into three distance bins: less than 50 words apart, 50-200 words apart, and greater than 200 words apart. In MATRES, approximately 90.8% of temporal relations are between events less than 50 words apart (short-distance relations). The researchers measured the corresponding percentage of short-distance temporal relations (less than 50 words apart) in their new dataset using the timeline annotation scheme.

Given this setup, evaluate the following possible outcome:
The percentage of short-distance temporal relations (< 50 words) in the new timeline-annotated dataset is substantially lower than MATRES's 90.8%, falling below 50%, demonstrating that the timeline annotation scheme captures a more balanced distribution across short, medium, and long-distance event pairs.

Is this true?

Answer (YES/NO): YES